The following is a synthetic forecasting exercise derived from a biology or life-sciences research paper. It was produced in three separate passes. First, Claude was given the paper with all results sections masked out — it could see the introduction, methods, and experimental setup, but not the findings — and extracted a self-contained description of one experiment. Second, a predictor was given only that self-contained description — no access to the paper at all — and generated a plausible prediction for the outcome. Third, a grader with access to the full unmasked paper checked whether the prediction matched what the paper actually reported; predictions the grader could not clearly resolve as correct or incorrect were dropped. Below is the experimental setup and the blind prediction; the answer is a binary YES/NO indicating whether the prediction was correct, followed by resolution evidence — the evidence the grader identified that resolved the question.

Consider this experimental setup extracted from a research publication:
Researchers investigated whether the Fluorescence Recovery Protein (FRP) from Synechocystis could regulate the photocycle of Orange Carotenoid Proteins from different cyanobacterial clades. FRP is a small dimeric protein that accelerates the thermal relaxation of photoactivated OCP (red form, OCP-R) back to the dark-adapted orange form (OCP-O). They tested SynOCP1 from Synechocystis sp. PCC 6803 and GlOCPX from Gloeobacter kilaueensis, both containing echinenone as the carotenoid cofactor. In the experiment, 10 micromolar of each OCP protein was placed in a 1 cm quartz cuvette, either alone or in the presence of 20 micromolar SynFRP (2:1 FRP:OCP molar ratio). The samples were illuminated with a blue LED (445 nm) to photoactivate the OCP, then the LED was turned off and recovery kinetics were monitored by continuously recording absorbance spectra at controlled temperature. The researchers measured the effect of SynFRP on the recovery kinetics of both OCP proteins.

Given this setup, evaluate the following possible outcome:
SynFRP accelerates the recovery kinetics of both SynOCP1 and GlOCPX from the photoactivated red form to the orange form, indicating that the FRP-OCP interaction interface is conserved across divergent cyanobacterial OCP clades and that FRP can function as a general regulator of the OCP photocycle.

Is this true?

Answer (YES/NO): NO